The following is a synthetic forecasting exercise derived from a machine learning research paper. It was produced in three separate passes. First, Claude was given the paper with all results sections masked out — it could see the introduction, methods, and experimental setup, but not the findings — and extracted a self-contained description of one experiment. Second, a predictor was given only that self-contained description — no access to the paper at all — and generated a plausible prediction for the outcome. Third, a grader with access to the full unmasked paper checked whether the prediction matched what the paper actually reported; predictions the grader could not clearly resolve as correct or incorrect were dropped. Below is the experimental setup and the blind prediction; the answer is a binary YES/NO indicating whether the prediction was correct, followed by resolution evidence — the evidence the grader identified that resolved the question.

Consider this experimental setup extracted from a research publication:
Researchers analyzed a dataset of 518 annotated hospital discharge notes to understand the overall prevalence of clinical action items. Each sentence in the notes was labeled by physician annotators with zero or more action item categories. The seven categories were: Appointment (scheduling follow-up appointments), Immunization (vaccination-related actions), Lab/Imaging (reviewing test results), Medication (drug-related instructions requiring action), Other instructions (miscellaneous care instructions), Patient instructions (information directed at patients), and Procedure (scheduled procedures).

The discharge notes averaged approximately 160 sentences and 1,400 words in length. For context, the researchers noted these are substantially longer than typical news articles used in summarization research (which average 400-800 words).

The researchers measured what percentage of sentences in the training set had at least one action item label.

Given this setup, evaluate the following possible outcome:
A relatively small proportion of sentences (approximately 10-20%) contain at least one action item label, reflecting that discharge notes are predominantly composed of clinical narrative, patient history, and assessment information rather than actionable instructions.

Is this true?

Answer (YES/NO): YES